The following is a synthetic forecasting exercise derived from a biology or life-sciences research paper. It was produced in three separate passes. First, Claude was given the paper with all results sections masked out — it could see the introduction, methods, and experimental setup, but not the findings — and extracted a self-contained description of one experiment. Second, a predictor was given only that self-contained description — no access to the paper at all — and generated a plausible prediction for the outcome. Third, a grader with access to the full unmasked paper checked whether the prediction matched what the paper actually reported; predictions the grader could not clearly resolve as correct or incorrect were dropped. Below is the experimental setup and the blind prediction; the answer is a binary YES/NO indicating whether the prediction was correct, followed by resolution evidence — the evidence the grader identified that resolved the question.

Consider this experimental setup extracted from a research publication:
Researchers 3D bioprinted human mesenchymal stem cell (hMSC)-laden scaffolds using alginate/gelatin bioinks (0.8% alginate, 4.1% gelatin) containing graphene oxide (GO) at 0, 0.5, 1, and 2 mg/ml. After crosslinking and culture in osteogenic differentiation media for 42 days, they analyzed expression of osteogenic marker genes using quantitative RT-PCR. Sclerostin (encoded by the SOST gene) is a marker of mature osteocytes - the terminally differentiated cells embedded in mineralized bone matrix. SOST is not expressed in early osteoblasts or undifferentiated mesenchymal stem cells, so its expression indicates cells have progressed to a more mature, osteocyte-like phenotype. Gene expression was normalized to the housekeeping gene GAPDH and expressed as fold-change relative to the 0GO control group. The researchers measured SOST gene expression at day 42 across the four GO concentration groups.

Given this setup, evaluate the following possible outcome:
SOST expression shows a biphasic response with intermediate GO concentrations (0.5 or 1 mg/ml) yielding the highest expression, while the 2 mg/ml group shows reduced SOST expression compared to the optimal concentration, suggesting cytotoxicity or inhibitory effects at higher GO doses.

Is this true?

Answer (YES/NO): NO